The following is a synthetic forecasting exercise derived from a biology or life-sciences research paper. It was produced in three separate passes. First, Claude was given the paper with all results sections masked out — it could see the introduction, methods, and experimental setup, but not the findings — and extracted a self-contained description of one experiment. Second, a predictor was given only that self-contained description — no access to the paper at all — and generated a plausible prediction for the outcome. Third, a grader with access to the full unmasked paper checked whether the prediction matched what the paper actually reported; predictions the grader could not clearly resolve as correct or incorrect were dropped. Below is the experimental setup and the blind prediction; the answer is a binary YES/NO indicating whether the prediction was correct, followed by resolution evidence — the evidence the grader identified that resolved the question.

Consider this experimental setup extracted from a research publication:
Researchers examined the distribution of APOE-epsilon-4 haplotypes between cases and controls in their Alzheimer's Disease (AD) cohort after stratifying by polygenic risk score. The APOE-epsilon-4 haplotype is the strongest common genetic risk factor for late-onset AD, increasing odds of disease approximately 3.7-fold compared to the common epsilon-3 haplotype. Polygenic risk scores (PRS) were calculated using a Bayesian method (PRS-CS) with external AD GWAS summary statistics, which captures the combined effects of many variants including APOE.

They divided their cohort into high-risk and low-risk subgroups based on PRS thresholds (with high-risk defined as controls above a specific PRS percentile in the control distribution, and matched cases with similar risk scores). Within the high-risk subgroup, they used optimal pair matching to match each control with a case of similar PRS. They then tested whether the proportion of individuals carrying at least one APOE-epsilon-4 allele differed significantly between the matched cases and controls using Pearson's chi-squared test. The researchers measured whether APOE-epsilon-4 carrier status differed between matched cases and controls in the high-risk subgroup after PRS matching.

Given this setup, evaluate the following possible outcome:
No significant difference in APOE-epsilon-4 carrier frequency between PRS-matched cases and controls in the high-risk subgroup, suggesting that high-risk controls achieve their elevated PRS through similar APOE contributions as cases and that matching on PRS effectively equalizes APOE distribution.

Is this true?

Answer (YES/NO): NO